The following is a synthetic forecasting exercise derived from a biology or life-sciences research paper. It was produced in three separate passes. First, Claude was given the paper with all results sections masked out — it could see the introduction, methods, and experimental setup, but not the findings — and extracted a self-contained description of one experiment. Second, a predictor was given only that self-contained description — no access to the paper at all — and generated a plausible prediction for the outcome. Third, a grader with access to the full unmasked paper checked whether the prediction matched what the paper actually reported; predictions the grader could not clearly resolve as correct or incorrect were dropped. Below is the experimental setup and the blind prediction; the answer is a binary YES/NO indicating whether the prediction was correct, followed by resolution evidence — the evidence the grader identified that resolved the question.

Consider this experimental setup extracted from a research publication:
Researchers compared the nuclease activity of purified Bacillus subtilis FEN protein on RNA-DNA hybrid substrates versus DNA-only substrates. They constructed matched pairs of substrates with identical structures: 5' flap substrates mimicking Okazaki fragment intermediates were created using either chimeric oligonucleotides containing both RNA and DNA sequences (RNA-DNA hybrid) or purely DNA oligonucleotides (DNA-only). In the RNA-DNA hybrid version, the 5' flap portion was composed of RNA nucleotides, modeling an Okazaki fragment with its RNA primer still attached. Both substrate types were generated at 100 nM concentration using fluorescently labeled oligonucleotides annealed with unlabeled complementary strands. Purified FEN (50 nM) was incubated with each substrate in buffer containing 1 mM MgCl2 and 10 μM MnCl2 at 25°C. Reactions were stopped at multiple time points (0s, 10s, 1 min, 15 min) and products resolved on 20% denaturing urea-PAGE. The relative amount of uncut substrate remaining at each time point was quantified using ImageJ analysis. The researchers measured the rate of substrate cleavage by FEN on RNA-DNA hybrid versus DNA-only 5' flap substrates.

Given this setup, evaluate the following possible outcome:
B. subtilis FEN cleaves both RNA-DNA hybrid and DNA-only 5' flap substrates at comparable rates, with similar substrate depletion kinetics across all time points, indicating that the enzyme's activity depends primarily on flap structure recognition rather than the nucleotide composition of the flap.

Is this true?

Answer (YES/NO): NO